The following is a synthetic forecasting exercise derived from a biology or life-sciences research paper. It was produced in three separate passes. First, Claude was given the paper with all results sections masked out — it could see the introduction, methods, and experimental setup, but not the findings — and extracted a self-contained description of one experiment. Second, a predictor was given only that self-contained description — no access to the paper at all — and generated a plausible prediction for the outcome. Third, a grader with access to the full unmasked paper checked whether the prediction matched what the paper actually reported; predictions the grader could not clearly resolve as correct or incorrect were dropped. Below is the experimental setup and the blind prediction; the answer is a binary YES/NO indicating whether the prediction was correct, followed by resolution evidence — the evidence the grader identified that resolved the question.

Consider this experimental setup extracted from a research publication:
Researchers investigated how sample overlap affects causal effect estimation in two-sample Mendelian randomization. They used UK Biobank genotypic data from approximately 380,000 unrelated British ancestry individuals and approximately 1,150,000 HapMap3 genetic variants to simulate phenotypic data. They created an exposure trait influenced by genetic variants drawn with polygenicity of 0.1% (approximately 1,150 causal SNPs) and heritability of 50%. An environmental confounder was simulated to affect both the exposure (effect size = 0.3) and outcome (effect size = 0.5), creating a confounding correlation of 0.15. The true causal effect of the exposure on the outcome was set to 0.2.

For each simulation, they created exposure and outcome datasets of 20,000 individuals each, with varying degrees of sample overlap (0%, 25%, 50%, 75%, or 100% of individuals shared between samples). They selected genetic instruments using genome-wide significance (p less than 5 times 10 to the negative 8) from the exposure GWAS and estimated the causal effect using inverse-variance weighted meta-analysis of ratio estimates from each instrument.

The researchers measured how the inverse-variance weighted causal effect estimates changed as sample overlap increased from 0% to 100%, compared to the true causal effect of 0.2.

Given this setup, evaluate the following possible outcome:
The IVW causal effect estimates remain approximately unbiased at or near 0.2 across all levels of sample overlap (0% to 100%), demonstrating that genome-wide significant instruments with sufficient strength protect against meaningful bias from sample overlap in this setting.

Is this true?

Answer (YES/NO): NO